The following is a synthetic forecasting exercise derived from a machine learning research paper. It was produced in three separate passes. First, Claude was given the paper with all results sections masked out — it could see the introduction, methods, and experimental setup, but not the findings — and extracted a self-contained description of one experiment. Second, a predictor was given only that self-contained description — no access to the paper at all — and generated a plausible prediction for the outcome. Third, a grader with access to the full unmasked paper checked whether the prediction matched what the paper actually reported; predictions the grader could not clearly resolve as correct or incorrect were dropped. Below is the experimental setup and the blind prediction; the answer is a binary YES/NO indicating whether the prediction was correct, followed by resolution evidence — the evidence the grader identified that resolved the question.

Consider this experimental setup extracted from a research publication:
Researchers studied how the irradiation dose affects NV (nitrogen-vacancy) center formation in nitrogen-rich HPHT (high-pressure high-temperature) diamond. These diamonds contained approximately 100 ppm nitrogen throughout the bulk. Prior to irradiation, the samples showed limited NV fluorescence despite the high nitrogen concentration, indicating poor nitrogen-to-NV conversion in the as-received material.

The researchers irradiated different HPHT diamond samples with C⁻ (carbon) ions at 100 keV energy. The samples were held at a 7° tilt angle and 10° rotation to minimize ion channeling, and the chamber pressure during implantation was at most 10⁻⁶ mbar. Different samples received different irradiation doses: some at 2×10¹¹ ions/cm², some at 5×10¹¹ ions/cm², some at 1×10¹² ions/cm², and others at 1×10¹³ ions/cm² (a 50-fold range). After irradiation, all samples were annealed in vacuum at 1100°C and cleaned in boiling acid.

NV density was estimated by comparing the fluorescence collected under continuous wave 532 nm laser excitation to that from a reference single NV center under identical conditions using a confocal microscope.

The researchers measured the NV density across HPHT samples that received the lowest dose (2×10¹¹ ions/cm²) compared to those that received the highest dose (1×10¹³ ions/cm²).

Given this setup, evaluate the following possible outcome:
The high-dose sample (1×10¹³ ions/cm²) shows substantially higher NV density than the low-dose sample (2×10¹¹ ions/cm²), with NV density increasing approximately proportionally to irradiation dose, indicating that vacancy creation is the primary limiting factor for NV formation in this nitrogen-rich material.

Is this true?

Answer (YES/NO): NO